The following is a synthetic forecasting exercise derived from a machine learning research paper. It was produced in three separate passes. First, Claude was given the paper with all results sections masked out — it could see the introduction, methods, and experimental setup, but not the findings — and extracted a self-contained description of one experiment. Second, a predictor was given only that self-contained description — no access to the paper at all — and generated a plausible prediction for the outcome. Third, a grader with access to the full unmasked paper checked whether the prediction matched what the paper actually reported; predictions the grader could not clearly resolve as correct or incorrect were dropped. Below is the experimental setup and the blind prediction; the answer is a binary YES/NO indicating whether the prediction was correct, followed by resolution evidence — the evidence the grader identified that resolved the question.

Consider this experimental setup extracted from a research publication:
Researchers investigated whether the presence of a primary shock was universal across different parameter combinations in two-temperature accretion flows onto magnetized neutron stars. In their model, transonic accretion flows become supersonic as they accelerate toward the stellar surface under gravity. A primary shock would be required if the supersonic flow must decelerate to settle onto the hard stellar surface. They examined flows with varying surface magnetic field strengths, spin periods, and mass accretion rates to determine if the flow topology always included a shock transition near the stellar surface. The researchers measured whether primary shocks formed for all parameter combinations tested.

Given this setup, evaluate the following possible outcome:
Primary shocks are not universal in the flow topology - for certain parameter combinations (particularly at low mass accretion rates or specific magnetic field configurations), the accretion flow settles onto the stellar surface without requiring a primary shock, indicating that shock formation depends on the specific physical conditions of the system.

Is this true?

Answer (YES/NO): NO